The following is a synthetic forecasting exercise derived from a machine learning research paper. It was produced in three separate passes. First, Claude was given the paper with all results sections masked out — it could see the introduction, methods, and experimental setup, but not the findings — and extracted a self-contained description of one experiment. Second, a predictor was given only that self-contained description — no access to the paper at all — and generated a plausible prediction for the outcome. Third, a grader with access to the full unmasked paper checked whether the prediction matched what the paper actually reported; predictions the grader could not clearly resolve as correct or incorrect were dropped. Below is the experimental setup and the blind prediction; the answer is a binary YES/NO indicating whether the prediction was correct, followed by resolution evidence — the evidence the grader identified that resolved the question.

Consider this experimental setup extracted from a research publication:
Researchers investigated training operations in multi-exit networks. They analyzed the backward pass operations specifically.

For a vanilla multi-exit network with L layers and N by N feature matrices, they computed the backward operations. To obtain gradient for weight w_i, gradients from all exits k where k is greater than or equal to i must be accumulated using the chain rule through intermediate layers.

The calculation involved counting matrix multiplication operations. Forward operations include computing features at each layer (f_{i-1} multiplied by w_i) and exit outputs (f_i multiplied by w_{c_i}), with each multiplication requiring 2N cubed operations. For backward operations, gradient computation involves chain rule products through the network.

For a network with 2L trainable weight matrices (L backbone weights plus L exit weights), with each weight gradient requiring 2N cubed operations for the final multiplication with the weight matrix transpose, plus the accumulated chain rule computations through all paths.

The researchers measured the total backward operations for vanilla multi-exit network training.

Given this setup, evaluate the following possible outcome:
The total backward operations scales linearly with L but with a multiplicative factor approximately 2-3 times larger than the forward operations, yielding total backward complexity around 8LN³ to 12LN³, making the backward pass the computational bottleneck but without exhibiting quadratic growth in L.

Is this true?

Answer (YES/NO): YES